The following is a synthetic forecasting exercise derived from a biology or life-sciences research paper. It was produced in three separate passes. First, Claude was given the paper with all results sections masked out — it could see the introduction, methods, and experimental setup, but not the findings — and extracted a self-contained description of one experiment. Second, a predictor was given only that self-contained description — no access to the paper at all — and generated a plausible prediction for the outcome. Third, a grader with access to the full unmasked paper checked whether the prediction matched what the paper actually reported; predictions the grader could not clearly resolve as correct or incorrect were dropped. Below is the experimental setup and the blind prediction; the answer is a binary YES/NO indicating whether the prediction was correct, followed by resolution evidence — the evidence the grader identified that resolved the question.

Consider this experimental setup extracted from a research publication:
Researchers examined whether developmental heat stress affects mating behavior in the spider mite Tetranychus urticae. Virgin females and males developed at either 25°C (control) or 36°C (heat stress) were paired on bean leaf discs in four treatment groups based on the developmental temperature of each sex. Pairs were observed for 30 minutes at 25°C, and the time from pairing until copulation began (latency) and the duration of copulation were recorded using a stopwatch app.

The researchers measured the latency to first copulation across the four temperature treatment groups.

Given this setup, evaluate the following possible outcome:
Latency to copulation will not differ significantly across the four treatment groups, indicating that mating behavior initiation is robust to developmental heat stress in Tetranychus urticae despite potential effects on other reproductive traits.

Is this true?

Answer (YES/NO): NO